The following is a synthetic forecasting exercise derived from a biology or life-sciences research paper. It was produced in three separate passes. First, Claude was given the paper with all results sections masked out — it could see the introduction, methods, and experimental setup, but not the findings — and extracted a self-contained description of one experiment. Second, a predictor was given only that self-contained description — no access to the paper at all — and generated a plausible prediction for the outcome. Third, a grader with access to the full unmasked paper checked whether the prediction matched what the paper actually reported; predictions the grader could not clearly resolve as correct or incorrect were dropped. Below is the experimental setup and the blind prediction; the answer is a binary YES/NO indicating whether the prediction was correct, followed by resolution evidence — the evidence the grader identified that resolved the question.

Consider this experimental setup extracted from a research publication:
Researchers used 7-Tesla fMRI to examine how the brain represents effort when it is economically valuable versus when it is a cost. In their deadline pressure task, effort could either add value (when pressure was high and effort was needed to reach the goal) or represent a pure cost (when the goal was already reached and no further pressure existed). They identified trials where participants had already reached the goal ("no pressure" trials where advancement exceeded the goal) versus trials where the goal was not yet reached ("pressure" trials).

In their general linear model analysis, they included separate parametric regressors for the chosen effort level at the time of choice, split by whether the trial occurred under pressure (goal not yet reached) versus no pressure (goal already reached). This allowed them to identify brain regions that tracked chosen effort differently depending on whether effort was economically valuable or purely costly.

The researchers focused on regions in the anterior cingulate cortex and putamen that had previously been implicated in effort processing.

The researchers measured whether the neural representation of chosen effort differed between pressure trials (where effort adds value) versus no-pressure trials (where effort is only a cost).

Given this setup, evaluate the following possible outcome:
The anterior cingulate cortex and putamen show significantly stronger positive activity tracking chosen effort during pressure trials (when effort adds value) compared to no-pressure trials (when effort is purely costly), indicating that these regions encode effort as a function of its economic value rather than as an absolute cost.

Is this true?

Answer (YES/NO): NO